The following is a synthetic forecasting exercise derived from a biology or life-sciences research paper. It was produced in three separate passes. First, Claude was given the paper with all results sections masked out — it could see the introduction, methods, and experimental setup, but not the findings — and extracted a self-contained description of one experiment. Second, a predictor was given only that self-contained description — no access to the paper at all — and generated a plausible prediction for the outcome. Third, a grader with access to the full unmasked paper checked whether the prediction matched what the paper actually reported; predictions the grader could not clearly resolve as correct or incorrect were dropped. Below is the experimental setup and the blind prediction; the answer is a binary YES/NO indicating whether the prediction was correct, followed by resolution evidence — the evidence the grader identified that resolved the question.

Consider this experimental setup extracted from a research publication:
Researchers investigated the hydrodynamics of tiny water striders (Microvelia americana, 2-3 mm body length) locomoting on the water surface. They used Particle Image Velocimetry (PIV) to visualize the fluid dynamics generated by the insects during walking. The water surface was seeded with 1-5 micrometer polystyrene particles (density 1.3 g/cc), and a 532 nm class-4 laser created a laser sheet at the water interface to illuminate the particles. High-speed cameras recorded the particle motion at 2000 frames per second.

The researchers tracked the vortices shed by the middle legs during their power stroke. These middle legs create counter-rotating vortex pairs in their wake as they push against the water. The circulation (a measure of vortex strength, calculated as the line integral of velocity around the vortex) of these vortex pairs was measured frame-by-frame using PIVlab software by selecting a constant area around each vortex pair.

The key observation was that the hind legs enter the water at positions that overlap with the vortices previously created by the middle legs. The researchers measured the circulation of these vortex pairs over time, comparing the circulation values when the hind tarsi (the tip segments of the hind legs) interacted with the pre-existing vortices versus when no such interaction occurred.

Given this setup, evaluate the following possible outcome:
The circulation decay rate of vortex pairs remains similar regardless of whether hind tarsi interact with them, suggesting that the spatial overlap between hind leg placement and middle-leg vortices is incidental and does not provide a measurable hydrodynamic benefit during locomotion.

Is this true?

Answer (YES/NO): NO